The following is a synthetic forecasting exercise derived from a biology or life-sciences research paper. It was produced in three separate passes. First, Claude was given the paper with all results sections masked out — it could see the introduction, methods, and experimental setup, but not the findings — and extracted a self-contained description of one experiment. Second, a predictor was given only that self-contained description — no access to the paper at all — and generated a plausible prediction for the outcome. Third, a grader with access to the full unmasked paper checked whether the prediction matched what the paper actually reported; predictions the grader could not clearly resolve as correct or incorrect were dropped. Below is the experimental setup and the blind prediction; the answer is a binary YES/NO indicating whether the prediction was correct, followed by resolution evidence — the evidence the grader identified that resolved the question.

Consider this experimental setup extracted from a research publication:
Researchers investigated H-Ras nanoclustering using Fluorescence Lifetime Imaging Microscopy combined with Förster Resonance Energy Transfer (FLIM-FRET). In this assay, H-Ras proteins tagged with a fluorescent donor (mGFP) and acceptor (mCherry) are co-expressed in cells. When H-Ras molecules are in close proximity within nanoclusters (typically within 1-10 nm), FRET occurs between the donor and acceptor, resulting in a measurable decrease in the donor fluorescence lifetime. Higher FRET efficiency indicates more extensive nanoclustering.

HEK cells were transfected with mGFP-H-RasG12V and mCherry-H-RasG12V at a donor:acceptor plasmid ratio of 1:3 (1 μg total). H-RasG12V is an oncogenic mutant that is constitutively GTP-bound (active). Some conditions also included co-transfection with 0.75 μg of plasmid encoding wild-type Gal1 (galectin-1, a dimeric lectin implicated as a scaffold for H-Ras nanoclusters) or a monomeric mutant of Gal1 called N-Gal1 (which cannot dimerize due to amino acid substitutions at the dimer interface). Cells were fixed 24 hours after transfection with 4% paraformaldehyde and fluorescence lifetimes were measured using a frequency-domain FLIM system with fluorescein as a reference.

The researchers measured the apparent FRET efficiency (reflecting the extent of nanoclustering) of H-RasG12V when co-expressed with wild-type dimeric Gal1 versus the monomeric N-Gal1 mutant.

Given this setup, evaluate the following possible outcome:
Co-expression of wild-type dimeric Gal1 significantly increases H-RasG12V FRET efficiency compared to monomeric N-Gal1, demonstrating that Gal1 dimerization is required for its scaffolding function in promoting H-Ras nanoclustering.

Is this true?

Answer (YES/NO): YES